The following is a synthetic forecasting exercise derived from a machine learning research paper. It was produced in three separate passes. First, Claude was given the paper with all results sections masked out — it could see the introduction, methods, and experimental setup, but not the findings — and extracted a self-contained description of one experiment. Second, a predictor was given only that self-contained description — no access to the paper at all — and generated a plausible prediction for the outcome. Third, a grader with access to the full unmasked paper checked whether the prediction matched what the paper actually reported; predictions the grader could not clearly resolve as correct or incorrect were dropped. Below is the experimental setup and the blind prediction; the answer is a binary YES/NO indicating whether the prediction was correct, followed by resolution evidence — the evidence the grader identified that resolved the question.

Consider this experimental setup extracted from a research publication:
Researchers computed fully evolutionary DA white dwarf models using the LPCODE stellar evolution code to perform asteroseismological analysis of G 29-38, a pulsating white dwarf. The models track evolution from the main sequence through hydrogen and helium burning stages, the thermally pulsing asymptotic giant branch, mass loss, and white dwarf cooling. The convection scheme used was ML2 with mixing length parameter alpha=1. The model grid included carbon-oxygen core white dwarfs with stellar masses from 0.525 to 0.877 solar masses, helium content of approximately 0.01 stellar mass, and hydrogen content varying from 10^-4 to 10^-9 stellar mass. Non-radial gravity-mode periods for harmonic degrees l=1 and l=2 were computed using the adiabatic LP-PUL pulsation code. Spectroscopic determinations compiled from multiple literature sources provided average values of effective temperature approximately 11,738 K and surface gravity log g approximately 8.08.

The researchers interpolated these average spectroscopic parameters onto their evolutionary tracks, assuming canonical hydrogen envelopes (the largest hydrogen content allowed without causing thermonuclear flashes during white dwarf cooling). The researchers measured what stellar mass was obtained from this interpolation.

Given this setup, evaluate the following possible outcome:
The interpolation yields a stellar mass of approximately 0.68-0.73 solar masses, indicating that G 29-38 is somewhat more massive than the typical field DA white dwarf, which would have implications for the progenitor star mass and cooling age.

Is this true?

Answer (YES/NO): NO